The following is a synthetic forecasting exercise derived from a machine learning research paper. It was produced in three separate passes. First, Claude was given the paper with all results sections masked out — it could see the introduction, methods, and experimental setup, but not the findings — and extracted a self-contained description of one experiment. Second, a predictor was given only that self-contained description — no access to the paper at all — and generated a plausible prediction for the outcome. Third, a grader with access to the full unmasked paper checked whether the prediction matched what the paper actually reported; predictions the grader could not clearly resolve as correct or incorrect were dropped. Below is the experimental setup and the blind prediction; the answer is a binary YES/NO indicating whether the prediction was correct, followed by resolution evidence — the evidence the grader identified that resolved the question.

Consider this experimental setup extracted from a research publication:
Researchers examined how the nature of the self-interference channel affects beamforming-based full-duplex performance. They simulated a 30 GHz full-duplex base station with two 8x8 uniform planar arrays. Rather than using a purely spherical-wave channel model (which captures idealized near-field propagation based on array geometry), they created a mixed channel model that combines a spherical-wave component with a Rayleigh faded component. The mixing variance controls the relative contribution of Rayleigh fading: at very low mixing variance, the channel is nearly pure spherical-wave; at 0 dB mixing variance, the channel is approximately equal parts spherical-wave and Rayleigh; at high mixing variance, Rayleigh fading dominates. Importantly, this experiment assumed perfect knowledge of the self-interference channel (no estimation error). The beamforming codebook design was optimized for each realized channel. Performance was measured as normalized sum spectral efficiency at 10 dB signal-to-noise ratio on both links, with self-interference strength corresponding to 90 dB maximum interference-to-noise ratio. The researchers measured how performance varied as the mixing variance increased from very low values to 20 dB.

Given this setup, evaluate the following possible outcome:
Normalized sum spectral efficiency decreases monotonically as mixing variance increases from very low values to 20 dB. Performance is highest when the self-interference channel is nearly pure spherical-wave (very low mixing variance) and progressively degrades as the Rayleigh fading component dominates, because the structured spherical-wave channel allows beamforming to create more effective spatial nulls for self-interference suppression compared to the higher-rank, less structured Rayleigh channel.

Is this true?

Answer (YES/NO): YES